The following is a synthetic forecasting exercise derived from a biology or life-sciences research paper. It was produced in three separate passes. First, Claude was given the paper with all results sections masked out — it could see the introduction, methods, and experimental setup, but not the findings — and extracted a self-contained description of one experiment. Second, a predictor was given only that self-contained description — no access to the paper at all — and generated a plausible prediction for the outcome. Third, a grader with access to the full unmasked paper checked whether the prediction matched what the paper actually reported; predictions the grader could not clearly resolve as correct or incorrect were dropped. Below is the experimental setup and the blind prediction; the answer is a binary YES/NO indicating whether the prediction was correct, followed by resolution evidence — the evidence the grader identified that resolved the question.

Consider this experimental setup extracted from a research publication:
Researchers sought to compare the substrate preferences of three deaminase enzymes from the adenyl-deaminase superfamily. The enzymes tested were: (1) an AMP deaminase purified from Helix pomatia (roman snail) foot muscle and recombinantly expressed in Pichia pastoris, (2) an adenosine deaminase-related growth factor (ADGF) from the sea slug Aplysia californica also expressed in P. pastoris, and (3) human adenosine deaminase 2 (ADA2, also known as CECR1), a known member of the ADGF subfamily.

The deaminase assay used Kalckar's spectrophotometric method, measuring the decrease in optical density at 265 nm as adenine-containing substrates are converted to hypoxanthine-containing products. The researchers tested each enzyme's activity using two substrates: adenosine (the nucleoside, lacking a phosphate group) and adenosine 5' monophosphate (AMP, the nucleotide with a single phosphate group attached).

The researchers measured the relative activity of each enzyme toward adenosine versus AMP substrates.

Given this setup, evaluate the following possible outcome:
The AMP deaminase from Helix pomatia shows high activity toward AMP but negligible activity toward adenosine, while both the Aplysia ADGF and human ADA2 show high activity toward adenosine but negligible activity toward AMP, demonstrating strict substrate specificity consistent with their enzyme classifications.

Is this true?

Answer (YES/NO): YES